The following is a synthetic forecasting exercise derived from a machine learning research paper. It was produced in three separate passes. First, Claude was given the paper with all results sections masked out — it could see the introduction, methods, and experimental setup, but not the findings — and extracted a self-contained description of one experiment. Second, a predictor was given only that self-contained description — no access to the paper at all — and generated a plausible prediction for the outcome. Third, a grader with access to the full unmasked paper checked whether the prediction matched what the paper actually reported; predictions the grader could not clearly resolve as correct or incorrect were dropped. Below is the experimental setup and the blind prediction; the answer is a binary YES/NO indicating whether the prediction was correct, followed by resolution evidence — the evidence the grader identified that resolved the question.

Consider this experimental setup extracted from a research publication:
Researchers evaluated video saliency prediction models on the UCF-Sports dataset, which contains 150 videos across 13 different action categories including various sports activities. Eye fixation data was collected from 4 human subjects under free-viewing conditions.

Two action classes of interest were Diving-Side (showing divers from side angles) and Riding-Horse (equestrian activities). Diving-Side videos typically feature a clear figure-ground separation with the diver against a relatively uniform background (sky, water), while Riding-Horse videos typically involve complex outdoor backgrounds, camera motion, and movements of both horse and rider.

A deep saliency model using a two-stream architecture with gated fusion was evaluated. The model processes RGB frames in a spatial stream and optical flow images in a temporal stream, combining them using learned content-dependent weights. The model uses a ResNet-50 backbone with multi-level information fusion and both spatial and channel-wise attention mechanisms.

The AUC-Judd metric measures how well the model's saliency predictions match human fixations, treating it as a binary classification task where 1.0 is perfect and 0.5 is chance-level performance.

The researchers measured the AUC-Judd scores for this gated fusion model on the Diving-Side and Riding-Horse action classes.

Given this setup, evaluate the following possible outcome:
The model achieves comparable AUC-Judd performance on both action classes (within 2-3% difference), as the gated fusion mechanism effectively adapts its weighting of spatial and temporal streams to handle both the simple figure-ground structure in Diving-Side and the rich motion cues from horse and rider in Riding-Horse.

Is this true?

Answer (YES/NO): NO